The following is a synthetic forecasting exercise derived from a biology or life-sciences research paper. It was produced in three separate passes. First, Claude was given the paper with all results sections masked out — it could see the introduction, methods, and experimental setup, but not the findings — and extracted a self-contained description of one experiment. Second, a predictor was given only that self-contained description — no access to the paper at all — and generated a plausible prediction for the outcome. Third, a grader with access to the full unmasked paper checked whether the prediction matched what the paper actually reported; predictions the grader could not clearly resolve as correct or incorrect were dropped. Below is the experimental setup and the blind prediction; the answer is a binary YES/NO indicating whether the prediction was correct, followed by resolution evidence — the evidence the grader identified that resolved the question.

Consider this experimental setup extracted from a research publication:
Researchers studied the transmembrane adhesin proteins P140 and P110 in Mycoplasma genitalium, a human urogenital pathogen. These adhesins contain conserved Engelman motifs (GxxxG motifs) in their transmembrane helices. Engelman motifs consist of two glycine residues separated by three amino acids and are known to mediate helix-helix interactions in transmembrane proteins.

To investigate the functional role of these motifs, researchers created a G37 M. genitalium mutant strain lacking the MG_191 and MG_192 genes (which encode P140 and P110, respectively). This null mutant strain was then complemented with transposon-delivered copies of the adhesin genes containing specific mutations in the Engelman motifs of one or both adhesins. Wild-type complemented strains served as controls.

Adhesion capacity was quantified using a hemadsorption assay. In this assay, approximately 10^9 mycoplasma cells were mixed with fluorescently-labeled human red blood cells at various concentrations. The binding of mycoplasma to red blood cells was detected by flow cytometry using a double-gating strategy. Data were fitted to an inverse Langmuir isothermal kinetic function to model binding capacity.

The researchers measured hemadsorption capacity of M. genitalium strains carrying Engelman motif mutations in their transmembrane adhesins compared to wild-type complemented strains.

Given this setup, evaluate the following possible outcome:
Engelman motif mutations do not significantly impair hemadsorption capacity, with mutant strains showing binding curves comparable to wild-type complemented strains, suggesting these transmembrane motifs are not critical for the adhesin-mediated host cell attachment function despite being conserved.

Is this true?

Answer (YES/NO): NO